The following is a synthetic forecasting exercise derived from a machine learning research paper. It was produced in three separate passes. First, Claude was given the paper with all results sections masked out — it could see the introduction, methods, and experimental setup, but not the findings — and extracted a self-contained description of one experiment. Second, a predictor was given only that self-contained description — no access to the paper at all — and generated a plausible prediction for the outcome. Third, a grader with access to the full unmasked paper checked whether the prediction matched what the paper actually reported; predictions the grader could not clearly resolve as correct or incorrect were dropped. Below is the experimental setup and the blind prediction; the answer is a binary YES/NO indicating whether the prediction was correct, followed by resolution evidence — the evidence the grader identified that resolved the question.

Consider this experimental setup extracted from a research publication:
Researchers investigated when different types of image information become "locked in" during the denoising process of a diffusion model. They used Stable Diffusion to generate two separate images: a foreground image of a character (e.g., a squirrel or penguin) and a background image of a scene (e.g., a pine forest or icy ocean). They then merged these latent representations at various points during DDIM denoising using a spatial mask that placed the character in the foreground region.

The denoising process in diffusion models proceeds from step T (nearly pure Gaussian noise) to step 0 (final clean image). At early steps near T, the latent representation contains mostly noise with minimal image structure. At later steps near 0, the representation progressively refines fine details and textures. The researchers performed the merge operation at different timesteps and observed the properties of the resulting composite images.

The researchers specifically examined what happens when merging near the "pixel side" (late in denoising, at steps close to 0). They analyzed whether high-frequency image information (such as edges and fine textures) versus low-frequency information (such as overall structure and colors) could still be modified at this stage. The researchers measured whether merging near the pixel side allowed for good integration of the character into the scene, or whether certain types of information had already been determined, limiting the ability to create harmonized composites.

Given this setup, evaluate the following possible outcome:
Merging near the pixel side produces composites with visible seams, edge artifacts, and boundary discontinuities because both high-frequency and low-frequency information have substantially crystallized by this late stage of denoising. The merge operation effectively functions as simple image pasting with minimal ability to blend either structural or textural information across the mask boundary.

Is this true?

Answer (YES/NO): NO